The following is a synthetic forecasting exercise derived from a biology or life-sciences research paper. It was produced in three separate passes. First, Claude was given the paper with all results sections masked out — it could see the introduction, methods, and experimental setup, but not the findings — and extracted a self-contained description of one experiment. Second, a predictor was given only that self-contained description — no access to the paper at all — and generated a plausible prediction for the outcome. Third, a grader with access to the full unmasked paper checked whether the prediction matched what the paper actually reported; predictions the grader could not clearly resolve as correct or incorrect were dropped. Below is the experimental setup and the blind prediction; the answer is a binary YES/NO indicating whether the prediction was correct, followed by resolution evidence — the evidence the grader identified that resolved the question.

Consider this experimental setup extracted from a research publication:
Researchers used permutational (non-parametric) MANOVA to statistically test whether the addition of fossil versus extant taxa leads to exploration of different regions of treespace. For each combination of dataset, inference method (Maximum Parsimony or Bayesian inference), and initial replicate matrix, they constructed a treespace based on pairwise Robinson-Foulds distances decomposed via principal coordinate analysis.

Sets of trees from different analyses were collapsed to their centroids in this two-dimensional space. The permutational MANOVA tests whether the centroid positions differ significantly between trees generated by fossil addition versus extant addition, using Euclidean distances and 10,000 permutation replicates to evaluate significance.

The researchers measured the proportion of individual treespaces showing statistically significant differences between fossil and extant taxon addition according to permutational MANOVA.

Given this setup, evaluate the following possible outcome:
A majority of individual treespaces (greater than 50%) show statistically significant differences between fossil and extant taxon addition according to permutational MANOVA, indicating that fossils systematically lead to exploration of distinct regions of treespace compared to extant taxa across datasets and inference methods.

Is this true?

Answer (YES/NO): YES